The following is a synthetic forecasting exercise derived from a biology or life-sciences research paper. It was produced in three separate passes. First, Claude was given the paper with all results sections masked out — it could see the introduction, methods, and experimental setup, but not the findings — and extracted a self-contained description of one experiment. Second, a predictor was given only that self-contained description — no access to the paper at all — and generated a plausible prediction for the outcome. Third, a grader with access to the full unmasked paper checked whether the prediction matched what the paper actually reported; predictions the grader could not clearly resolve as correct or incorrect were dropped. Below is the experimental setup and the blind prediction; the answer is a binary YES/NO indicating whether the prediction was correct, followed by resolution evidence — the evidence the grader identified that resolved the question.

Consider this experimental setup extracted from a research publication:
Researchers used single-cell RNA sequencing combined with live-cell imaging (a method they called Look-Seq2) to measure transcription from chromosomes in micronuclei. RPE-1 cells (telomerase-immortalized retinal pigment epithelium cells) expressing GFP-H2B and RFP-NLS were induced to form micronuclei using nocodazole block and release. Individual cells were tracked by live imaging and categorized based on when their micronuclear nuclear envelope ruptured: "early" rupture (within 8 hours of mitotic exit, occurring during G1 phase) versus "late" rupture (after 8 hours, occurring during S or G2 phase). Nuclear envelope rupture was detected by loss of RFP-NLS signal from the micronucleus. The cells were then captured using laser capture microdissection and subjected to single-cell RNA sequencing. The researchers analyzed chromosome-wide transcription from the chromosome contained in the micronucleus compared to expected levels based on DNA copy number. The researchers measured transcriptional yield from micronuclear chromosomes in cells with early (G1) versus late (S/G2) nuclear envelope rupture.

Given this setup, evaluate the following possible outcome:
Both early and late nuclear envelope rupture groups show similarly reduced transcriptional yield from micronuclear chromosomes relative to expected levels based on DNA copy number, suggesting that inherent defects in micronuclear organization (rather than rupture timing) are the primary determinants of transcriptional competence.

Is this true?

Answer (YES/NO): YES